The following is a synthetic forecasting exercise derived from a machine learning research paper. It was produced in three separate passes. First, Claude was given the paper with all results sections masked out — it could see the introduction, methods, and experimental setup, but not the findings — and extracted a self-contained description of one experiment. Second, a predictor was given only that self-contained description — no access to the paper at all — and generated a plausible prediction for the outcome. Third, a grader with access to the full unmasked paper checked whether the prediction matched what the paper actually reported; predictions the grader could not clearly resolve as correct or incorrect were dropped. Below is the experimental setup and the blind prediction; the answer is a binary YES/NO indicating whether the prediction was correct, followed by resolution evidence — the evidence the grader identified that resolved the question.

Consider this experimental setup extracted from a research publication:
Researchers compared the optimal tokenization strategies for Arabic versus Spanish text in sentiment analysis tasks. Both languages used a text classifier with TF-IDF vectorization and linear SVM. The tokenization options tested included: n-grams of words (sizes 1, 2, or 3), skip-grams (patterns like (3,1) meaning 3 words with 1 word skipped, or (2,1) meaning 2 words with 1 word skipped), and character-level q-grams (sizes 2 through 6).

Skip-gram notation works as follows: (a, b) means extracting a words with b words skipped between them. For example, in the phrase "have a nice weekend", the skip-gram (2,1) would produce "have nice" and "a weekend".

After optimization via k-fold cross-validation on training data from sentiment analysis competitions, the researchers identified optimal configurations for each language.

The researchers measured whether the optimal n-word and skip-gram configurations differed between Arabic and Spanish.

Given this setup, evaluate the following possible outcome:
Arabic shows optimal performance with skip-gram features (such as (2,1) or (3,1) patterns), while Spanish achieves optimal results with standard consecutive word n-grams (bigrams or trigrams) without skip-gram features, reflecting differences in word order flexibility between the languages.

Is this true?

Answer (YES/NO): NO